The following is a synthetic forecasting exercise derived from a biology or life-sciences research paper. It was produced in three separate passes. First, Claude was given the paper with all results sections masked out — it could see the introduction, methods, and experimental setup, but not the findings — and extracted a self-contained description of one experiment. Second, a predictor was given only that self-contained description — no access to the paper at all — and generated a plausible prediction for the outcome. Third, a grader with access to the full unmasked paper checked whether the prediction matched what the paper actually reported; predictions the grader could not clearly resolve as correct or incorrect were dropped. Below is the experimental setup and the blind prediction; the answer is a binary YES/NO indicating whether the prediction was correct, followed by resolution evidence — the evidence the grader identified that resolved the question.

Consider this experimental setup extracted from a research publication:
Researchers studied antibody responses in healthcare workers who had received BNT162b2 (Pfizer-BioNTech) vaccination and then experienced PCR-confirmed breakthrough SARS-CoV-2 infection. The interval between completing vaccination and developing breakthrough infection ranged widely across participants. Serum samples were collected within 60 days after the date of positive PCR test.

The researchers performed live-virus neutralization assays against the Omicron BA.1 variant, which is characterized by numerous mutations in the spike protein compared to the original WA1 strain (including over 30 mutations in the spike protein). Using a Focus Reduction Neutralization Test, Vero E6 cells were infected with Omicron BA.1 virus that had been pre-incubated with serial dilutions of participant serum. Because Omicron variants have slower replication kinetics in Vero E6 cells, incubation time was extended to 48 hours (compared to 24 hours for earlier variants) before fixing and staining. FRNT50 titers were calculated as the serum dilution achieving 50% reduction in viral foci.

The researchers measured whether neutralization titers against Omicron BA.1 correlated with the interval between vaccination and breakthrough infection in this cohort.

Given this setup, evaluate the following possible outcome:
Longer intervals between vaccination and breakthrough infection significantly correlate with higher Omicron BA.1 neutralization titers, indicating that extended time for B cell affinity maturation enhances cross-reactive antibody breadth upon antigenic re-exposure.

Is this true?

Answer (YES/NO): YES